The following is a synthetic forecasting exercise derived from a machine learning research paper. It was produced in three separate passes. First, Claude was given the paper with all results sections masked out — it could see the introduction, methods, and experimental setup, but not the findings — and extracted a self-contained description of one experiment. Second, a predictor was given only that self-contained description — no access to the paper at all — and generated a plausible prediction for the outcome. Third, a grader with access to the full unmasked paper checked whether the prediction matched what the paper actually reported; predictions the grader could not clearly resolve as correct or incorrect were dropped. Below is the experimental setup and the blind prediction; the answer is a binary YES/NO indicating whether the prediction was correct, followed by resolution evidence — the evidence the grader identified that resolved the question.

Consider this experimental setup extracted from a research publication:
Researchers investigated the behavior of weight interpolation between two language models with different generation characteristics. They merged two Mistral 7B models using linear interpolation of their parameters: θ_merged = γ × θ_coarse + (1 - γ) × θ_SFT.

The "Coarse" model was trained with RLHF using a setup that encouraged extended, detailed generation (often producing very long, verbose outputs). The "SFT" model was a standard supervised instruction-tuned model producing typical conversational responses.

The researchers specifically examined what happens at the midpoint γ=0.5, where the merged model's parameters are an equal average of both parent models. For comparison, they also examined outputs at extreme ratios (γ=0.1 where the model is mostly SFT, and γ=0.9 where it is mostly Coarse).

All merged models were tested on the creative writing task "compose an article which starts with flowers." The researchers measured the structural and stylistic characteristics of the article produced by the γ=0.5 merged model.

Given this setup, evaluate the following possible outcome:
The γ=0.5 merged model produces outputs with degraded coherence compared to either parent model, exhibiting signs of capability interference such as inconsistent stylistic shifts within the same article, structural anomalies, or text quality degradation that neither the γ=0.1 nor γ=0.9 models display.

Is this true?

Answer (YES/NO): NO